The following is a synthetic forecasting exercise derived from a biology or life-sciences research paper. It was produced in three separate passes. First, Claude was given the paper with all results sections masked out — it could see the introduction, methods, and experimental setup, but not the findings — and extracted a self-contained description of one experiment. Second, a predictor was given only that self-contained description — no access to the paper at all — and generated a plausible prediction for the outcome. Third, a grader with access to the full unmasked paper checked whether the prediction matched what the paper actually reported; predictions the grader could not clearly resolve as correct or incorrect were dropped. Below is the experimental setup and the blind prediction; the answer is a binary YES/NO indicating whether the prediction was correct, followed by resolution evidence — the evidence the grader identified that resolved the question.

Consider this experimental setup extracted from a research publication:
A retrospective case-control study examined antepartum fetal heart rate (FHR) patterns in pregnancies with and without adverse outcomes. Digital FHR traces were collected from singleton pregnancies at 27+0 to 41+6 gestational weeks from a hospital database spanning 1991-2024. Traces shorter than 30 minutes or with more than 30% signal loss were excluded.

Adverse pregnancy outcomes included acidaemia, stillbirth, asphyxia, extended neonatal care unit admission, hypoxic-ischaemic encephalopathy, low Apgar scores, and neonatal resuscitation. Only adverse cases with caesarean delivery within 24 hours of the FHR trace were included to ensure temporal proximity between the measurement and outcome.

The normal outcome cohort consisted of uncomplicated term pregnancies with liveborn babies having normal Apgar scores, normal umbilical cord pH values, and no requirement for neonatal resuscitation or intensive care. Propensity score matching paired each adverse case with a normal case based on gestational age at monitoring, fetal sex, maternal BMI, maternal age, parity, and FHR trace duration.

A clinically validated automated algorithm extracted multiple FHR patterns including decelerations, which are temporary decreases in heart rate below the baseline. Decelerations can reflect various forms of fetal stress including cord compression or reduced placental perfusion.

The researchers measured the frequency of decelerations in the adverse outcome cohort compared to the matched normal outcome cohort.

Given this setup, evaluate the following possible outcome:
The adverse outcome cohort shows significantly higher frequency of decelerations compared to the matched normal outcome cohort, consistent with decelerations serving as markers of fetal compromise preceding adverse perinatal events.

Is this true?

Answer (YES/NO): YES